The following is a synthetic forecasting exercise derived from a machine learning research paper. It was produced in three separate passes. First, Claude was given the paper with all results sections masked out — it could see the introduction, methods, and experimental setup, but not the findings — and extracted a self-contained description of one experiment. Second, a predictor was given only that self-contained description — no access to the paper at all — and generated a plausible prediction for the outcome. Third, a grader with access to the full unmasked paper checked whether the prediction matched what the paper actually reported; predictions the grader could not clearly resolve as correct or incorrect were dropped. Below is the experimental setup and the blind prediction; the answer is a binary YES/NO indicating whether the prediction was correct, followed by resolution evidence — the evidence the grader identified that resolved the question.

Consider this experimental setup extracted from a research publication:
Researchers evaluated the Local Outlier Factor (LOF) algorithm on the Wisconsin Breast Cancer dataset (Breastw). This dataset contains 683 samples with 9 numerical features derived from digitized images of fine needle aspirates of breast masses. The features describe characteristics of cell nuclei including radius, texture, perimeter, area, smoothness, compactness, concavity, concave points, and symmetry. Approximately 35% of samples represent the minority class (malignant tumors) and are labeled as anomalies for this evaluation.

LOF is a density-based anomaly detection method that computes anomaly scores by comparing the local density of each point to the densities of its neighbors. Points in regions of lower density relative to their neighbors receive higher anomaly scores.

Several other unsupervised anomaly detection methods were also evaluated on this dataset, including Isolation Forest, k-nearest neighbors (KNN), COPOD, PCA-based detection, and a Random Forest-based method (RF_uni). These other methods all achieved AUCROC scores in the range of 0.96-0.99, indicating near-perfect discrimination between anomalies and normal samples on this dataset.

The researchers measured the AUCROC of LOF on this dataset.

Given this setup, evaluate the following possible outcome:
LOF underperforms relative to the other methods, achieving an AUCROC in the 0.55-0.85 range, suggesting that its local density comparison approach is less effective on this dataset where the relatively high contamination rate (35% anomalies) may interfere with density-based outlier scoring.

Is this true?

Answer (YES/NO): NO